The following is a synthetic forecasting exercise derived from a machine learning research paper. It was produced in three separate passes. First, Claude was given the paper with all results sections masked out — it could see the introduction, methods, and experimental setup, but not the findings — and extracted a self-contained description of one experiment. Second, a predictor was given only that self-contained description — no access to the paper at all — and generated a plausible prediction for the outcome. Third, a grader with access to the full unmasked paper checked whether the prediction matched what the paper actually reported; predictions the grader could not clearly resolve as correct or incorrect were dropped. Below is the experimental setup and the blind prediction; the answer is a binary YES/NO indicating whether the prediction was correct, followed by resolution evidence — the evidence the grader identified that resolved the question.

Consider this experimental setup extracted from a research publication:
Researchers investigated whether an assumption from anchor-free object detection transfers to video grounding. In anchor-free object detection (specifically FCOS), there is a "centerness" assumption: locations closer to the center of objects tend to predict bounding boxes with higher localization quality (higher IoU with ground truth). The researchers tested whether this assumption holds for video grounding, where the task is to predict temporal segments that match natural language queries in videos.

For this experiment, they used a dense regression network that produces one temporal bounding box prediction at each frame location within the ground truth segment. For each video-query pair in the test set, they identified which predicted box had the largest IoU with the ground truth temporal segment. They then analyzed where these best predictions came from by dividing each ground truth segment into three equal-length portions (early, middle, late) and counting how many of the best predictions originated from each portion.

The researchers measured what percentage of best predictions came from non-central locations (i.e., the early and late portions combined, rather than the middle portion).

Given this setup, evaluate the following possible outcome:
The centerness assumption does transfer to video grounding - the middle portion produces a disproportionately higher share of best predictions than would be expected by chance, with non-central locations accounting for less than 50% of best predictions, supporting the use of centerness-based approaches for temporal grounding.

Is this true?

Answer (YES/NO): NO